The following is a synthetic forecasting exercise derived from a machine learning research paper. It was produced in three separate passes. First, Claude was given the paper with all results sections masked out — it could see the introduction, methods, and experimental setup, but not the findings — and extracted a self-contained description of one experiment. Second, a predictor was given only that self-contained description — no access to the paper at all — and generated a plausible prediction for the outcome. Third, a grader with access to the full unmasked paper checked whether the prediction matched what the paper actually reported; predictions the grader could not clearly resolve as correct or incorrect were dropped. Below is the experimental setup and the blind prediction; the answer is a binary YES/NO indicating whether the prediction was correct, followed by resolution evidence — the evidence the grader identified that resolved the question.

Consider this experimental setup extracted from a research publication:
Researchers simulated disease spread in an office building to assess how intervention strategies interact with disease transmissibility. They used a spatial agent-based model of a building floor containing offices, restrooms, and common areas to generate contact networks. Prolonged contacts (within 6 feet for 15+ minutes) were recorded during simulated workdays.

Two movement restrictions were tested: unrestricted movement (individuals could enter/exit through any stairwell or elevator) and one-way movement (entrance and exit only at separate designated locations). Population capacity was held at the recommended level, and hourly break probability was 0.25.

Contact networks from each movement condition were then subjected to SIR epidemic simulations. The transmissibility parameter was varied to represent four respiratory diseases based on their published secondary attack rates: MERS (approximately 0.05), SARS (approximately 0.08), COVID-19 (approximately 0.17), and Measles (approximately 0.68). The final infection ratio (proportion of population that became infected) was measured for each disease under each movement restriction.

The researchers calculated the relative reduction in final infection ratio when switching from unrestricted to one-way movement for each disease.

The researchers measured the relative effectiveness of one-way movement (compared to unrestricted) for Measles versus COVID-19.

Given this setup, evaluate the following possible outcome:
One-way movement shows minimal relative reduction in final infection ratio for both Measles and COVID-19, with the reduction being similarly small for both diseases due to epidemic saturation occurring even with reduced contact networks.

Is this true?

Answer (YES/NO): NO